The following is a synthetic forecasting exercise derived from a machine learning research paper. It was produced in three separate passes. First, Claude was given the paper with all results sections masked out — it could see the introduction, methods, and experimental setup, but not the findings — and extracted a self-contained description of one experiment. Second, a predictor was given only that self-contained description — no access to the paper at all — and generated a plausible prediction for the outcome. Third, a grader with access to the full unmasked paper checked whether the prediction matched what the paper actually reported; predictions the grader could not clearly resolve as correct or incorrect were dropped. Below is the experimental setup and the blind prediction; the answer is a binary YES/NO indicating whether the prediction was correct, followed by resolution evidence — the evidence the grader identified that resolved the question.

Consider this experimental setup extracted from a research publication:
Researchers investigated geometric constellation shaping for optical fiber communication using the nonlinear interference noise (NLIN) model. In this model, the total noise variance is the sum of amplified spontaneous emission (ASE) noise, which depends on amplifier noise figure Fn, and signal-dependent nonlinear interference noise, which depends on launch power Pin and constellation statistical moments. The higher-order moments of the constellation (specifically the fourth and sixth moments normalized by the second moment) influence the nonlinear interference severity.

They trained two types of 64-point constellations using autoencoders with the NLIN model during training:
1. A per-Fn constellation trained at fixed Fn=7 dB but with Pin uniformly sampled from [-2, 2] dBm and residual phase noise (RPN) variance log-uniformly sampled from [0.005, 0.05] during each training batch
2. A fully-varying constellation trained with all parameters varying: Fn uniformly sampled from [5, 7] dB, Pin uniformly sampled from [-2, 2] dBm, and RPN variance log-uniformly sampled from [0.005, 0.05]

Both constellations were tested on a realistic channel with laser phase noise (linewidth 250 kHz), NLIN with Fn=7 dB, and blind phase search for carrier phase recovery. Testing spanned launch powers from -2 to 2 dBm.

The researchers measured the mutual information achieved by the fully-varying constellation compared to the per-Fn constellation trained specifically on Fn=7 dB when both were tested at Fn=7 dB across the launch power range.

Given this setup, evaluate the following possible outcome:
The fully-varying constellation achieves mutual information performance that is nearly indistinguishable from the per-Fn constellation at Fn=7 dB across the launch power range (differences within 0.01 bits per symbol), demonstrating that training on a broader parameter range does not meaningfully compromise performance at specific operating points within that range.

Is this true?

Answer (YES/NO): NO